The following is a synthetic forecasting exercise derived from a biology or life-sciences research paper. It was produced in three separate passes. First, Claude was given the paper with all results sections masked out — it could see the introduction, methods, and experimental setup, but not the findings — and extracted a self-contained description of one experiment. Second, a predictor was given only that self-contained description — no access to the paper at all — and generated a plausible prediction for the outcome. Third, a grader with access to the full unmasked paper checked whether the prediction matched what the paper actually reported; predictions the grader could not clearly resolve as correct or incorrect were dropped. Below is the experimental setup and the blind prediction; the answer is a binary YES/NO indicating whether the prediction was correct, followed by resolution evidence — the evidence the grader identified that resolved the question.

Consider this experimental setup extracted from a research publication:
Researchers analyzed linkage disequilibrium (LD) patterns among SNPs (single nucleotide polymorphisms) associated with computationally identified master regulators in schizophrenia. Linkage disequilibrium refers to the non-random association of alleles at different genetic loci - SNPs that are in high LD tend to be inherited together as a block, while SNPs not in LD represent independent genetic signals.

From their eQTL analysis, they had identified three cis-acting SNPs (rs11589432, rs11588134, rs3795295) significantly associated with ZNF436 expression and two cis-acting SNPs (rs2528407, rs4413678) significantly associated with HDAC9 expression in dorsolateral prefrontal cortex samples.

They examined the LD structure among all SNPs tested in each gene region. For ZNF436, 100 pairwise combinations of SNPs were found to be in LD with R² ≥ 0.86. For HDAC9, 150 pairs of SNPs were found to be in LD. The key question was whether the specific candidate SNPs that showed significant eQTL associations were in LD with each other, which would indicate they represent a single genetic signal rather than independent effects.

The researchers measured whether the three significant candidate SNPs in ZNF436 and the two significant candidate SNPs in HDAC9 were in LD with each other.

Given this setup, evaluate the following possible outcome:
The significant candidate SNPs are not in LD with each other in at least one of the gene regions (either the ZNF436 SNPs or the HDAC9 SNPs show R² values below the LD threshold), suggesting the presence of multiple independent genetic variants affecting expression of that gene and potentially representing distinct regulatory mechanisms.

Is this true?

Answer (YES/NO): YES